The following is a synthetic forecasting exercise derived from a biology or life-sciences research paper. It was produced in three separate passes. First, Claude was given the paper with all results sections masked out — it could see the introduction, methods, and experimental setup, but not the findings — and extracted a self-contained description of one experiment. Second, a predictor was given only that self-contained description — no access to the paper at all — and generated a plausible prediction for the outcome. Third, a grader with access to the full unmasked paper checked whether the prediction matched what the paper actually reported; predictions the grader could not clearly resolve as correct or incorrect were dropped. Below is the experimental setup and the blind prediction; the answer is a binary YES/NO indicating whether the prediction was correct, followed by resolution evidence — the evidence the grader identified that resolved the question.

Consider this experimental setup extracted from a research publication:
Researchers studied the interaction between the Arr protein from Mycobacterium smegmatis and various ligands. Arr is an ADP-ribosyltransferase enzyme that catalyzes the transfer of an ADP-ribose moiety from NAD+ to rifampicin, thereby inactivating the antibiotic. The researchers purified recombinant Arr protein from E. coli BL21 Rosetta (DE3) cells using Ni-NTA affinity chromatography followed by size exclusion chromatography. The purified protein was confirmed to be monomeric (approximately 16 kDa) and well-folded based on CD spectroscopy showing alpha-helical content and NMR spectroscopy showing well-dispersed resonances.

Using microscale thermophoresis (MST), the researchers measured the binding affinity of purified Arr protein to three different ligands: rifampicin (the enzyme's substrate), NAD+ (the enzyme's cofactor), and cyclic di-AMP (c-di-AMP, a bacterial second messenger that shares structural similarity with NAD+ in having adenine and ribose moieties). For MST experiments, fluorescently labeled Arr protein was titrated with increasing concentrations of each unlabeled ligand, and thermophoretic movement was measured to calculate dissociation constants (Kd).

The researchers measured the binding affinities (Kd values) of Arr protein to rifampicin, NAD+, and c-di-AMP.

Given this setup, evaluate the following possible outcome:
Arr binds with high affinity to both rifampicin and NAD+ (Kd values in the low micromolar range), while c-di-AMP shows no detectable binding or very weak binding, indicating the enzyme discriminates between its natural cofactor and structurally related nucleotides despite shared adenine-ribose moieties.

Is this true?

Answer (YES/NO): NO